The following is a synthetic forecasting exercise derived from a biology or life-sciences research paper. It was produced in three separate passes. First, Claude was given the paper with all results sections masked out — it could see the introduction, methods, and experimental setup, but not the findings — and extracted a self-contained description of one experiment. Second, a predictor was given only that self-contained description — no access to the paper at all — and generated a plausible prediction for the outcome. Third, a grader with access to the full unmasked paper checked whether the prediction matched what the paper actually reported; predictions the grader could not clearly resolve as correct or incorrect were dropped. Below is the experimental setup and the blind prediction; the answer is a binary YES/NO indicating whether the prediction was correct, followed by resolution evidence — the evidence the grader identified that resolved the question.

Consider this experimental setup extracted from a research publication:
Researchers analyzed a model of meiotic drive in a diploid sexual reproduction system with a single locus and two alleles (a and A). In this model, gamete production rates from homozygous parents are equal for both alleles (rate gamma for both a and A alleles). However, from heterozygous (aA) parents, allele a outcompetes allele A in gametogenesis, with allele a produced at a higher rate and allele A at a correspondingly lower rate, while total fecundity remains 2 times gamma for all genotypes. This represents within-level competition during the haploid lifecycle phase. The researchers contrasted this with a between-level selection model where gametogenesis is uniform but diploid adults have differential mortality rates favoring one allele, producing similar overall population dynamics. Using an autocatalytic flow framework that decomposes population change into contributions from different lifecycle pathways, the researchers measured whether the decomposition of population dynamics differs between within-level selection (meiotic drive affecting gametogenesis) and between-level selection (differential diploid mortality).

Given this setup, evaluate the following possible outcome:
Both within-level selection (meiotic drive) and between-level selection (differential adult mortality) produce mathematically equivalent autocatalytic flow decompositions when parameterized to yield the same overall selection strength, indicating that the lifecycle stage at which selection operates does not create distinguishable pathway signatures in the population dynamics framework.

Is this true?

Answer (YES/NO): NO